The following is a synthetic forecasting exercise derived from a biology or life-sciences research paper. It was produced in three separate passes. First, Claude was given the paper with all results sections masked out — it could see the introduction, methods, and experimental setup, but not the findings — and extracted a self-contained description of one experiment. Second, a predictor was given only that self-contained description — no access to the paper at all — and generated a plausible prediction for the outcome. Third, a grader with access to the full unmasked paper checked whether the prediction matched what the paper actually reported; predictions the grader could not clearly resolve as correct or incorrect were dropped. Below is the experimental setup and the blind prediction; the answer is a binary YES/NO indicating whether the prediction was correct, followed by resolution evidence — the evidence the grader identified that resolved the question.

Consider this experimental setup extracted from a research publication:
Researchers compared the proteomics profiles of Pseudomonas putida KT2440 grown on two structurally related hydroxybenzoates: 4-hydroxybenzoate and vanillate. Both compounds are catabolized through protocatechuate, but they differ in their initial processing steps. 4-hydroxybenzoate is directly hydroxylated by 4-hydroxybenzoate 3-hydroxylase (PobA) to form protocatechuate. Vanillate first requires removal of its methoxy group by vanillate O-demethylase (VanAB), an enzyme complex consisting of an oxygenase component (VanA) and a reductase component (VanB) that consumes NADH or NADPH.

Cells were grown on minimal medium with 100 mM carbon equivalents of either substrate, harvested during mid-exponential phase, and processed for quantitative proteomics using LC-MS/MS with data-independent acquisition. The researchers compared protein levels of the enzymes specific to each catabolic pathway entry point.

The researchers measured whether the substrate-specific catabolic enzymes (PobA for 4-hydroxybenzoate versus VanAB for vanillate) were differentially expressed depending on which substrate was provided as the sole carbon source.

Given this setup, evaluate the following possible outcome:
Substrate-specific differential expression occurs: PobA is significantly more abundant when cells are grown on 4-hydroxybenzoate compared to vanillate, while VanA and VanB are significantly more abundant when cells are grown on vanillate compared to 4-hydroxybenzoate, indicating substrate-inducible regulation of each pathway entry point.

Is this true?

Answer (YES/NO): YES